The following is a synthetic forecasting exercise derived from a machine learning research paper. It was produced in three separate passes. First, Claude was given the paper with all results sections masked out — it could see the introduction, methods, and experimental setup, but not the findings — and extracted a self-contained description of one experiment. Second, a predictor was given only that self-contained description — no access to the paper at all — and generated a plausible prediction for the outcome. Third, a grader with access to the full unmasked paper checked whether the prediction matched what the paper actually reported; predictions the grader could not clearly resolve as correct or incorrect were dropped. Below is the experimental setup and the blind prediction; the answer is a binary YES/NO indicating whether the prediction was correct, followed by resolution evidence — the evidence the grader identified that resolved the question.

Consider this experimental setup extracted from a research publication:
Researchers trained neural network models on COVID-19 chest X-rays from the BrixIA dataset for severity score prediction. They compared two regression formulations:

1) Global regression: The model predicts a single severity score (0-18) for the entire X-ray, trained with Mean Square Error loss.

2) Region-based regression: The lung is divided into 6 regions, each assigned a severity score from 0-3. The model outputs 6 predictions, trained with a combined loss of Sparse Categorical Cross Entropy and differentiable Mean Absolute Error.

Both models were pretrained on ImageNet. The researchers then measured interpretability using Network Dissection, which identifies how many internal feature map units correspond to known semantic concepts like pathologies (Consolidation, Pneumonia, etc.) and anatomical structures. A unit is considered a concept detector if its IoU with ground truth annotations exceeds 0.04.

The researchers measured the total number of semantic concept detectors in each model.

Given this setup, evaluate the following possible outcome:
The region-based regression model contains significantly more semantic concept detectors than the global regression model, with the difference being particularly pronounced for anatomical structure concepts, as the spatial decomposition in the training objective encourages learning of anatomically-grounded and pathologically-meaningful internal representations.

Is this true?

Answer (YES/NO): NO